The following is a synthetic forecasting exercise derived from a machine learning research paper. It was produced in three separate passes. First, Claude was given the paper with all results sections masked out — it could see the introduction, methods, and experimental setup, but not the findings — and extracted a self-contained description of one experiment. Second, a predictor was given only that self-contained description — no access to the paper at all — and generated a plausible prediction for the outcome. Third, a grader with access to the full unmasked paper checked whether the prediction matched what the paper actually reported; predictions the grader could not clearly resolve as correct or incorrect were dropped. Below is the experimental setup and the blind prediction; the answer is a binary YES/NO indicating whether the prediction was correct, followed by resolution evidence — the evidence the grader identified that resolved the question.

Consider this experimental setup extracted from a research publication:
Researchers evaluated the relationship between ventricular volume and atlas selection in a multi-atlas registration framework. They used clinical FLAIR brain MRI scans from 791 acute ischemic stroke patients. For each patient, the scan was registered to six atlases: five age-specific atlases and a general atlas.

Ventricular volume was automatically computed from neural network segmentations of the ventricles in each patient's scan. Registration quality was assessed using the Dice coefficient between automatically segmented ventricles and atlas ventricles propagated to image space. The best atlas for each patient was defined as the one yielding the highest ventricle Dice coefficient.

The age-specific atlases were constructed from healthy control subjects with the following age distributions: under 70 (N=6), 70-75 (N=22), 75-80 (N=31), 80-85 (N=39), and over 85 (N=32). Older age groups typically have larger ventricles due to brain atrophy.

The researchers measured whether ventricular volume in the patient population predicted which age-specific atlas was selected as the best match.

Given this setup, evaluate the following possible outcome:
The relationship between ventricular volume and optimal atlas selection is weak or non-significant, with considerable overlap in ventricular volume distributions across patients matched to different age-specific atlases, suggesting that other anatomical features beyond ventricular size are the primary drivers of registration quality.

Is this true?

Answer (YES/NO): NO